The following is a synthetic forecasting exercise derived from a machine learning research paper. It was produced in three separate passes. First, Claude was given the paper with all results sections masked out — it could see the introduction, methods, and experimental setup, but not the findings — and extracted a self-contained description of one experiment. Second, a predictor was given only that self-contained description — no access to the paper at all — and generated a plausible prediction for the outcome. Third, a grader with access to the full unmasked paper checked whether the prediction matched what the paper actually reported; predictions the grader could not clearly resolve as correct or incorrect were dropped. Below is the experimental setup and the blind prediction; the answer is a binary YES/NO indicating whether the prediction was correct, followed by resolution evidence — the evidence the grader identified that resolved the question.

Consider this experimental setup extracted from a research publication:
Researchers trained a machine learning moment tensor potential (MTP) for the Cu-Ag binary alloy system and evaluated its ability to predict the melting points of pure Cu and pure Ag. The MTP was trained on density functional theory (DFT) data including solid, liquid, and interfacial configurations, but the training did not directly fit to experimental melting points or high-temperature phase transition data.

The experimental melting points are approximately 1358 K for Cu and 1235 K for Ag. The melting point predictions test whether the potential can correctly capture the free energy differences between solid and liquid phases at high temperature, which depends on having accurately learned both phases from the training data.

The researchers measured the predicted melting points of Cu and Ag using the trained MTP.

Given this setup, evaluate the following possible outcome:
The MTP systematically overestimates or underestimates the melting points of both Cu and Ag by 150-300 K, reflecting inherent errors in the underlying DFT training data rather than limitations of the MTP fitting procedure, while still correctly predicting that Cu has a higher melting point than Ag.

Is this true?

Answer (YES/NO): NO